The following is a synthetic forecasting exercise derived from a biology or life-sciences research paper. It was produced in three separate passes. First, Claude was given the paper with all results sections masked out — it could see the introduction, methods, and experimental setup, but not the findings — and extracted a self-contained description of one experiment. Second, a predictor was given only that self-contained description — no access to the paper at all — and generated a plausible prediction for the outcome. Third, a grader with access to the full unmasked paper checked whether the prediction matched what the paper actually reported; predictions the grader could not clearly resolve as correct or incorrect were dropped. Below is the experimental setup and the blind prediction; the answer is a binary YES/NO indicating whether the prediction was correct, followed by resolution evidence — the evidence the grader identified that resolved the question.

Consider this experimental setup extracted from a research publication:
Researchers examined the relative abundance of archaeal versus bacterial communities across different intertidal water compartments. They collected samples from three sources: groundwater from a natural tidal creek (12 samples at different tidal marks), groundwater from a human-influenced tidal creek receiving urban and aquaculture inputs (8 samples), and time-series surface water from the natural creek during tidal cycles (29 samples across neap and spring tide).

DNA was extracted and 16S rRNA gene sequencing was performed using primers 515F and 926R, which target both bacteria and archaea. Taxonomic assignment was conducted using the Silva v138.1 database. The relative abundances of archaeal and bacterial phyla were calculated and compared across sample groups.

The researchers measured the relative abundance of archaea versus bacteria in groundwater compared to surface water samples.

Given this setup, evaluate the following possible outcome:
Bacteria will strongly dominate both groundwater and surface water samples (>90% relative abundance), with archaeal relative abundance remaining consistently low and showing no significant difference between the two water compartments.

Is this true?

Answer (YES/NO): NO